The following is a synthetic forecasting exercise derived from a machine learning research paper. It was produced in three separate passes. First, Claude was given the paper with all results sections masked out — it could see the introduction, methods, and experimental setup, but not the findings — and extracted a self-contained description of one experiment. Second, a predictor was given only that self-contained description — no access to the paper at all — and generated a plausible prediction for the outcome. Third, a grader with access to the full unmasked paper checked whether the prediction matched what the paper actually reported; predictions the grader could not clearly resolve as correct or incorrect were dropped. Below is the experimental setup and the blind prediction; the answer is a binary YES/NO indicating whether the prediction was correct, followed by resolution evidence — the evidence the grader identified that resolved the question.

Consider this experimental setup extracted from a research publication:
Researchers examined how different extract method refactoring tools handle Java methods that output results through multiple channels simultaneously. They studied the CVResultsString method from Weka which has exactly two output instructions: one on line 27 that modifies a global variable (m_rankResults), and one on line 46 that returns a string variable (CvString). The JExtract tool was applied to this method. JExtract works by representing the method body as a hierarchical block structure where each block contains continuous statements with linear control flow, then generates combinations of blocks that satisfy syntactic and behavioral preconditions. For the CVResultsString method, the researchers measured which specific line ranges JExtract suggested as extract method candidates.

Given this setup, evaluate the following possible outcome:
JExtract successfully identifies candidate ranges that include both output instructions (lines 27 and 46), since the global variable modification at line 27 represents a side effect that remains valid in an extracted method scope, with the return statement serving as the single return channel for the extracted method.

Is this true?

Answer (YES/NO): NO